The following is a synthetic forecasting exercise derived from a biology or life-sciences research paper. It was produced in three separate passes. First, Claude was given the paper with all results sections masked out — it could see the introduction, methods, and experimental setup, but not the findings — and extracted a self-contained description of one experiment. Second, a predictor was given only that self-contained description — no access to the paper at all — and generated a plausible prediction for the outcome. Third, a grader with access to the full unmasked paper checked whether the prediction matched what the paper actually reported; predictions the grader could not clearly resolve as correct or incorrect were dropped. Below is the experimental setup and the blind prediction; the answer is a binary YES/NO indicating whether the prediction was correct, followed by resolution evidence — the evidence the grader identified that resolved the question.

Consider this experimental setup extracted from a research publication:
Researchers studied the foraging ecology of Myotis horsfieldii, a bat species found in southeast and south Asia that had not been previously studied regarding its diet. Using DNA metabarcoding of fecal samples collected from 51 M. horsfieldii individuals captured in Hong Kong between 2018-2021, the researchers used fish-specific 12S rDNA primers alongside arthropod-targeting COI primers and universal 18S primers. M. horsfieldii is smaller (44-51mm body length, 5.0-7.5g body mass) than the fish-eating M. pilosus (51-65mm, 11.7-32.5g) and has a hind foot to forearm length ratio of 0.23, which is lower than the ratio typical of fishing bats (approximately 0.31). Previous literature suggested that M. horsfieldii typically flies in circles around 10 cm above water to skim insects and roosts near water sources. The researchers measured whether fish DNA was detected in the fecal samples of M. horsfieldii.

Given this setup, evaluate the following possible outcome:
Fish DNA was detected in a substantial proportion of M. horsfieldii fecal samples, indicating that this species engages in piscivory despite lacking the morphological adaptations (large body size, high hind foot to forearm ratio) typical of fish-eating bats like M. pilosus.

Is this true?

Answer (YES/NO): NO